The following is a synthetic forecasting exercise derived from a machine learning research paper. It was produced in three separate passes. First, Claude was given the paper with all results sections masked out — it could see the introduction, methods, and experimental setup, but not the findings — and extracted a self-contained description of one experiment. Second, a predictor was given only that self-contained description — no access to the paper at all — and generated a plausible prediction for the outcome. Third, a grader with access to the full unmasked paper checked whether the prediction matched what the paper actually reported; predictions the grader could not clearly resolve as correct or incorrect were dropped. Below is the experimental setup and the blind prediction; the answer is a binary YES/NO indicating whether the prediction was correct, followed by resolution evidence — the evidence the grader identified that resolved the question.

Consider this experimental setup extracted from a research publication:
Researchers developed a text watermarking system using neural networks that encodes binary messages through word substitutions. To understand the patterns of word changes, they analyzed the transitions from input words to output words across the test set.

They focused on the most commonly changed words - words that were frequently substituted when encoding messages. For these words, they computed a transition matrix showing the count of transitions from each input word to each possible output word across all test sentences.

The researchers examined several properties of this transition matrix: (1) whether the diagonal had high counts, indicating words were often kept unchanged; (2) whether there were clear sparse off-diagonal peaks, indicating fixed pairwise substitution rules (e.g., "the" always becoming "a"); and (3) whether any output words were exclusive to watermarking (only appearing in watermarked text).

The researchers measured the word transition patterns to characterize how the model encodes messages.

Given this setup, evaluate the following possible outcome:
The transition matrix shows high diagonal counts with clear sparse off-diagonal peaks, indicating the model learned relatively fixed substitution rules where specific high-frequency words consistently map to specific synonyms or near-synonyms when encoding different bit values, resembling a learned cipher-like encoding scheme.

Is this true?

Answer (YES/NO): NO